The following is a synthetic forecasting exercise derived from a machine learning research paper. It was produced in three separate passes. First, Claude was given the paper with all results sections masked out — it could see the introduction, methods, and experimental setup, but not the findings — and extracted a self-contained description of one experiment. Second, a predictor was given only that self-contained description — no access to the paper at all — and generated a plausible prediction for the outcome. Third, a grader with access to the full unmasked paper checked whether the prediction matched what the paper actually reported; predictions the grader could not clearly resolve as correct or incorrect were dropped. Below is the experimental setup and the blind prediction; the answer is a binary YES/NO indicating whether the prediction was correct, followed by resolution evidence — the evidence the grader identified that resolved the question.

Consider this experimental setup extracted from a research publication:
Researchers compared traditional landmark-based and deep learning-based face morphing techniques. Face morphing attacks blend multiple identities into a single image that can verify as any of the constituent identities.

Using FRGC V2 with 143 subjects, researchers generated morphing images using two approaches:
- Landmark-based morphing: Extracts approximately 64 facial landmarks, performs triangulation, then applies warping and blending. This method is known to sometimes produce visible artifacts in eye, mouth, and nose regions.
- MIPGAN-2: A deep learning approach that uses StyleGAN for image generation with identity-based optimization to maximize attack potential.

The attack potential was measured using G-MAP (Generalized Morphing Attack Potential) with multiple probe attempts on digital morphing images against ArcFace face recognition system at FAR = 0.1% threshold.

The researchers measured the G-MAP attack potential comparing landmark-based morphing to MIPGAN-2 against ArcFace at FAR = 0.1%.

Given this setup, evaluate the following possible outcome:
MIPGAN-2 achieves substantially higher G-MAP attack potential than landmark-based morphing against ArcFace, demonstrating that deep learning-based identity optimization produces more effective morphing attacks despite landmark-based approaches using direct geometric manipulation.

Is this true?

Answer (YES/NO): NO